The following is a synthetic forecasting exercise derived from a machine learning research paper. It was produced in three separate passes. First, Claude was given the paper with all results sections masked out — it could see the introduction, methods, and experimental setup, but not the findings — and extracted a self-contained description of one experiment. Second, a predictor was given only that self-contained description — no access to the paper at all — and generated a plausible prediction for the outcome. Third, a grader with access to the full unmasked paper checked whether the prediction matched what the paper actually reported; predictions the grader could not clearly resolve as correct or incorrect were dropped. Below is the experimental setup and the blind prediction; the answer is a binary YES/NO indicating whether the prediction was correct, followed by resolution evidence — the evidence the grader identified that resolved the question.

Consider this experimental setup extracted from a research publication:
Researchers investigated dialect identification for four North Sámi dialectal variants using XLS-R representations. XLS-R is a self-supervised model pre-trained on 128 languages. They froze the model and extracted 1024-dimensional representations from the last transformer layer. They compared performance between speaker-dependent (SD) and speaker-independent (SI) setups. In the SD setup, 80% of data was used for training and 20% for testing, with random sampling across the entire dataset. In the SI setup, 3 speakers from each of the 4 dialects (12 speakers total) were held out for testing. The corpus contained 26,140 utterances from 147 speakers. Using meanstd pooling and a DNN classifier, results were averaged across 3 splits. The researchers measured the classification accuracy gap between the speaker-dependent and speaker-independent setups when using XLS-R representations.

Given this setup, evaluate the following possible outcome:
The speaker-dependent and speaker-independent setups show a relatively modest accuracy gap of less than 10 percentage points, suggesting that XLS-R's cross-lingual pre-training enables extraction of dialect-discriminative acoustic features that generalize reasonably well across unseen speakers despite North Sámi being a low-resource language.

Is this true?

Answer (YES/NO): NO